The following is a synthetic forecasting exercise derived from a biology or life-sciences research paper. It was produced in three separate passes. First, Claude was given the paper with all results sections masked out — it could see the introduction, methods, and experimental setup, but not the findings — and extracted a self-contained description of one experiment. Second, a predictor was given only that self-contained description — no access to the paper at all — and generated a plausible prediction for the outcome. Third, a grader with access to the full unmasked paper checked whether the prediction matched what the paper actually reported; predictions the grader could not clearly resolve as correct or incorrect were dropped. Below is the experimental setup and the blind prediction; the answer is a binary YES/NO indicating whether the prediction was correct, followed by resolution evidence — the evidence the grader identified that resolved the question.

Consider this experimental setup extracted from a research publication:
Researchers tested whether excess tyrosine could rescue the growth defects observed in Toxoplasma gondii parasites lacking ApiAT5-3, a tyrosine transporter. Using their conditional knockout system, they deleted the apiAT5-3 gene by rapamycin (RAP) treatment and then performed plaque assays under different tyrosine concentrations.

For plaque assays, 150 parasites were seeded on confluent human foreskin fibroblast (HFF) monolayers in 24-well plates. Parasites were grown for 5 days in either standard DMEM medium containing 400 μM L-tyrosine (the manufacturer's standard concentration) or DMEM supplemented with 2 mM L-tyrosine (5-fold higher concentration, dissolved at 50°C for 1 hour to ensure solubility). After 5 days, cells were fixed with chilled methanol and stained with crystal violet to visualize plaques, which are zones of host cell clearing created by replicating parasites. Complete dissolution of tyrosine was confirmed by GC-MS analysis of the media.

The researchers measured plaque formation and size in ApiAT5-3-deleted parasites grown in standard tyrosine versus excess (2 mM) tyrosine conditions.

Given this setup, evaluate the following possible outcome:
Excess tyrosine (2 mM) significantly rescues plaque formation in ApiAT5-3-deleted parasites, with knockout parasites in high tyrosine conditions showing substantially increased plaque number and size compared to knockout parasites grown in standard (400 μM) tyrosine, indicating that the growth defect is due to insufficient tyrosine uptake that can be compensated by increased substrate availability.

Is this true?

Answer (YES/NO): NO